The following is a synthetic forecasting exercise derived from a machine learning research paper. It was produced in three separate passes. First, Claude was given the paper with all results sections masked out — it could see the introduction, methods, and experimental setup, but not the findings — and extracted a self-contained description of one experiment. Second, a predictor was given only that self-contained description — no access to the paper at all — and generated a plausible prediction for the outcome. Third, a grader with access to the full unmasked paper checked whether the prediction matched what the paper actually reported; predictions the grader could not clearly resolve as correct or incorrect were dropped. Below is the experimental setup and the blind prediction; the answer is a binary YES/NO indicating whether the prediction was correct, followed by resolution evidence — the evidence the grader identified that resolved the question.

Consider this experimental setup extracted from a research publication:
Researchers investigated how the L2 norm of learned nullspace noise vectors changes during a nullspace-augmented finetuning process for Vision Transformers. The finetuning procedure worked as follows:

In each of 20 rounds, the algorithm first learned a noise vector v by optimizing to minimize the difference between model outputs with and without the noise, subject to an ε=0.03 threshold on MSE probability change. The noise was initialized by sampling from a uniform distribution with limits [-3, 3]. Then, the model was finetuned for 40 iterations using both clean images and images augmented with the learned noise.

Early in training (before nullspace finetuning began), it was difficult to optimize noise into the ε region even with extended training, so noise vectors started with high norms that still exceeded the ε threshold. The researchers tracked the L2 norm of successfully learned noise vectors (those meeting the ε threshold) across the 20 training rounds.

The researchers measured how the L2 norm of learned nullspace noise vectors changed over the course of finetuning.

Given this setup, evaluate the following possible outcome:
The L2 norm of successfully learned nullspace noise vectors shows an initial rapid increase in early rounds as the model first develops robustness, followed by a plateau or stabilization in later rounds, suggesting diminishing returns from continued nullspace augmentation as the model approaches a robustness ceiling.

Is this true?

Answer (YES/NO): NO